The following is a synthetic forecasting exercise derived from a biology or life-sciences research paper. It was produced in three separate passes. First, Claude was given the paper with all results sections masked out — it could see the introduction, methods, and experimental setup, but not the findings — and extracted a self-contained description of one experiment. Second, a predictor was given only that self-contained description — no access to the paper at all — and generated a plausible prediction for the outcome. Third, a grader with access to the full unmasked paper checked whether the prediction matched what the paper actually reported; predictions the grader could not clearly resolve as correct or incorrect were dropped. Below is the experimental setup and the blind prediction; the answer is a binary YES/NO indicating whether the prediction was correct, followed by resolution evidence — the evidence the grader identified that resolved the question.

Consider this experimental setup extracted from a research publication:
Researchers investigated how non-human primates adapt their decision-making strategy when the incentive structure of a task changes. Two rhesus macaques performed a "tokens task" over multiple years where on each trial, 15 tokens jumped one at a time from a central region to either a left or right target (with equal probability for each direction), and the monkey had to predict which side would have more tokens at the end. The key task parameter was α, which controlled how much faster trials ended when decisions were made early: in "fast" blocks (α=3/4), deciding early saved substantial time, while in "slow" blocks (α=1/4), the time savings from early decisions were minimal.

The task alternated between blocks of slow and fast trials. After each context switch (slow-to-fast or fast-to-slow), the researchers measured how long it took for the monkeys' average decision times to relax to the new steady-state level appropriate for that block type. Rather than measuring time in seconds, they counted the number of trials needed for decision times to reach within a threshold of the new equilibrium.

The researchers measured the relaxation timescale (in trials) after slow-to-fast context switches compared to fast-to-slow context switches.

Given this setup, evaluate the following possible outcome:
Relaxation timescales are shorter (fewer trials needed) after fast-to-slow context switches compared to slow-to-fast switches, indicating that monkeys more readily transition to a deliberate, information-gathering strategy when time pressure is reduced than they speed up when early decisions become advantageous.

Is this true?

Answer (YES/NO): YES